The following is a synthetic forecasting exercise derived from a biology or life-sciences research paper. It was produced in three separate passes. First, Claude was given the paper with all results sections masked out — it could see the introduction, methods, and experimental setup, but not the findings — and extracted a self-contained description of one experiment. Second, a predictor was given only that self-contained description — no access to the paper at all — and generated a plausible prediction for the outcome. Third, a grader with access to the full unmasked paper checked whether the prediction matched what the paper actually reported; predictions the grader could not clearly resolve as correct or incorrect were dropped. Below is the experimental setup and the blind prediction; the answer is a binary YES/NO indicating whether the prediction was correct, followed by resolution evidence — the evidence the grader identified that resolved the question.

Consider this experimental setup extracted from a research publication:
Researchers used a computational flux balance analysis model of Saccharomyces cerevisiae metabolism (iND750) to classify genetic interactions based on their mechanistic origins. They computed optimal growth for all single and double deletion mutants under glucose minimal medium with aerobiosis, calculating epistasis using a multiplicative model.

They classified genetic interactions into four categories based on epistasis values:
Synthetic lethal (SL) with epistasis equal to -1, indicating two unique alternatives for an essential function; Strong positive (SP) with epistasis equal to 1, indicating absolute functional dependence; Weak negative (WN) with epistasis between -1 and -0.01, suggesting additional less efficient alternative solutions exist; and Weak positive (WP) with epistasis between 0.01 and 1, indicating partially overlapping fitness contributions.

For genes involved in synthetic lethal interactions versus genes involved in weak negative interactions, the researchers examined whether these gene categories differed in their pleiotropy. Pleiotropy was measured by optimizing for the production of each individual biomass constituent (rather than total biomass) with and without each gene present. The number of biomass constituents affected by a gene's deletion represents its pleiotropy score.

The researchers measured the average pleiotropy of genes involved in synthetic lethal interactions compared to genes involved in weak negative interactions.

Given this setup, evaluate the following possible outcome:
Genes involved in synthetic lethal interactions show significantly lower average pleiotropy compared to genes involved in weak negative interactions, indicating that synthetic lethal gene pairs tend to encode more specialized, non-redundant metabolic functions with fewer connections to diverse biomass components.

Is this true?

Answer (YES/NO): YES